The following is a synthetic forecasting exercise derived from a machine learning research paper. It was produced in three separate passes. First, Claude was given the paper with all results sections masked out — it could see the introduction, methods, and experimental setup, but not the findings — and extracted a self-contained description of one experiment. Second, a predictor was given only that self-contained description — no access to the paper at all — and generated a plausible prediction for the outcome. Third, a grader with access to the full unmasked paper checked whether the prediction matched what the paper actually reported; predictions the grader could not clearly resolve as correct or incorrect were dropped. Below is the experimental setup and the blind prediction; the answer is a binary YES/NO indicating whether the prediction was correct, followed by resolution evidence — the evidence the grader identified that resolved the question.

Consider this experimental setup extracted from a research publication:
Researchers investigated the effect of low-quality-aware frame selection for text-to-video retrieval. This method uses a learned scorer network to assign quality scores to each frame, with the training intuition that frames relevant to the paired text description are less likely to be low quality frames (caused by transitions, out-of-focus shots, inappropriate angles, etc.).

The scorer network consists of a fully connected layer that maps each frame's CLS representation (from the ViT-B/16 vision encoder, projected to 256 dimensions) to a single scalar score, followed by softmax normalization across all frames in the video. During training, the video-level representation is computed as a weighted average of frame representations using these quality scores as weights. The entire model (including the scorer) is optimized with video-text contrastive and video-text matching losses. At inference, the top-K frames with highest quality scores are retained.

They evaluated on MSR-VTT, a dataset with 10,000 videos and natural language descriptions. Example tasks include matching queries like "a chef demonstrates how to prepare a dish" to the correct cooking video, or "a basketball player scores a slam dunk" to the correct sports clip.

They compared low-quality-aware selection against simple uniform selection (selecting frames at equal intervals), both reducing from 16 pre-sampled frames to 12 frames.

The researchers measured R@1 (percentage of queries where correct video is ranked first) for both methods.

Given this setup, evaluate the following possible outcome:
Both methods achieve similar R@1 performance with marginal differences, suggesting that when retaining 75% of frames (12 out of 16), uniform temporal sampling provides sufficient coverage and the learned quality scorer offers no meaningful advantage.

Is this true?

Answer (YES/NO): YES